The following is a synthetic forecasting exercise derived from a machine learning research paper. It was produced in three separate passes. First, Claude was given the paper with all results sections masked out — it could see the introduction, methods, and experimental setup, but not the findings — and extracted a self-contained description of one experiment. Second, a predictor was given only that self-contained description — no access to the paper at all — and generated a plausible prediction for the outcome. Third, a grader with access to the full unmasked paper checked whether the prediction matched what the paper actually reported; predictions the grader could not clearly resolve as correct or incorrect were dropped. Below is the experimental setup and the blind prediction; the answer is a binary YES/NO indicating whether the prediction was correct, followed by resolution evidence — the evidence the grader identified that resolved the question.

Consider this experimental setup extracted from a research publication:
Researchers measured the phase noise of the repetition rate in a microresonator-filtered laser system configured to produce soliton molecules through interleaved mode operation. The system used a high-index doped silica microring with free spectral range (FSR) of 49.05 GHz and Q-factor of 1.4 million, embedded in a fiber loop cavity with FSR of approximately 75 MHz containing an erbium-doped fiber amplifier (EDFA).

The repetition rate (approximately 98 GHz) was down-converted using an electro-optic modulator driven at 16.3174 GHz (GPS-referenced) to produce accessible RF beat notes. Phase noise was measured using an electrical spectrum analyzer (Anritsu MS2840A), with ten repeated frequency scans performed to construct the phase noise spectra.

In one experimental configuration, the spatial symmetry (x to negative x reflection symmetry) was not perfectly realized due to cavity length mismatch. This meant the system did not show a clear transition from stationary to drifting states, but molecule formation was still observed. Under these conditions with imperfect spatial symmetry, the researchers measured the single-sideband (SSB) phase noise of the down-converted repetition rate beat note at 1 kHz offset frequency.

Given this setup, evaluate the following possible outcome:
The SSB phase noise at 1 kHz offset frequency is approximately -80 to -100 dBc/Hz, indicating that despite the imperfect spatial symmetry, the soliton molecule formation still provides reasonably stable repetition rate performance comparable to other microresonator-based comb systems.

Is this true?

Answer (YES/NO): NO